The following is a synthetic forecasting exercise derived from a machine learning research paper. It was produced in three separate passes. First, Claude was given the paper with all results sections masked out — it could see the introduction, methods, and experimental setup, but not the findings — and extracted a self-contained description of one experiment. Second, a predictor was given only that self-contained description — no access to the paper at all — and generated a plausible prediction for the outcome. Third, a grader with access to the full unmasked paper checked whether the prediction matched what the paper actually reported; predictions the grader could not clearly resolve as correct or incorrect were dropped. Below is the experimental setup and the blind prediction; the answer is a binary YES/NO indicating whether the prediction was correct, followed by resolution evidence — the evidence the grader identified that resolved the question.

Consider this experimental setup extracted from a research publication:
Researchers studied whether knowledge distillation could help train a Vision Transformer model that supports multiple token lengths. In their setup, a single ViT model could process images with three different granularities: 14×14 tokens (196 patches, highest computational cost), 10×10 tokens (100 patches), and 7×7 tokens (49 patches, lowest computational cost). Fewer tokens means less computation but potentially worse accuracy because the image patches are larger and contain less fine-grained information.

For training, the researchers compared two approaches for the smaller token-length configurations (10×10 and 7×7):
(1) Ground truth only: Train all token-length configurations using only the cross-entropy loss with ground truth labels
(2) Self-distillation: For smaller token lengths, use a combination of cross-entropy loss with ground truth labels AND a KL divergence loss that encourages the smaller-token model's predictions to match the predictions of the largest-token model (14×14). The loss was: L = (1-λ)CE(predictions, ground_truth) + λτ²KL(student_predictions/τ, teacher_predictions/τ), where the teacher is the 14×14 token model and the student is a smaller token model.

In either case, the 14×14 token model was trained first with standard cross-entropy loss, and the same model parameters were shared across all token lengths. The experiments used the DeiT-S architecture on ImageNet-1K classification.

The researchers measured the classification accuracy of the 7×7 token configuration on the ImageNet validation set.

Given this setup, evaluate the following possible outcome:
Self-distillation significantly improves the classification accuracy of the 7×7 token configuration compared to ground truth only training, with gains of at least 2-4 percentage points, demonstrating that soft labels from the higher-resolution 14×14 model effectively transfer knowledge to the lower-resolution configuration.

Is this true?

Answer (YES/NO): YES